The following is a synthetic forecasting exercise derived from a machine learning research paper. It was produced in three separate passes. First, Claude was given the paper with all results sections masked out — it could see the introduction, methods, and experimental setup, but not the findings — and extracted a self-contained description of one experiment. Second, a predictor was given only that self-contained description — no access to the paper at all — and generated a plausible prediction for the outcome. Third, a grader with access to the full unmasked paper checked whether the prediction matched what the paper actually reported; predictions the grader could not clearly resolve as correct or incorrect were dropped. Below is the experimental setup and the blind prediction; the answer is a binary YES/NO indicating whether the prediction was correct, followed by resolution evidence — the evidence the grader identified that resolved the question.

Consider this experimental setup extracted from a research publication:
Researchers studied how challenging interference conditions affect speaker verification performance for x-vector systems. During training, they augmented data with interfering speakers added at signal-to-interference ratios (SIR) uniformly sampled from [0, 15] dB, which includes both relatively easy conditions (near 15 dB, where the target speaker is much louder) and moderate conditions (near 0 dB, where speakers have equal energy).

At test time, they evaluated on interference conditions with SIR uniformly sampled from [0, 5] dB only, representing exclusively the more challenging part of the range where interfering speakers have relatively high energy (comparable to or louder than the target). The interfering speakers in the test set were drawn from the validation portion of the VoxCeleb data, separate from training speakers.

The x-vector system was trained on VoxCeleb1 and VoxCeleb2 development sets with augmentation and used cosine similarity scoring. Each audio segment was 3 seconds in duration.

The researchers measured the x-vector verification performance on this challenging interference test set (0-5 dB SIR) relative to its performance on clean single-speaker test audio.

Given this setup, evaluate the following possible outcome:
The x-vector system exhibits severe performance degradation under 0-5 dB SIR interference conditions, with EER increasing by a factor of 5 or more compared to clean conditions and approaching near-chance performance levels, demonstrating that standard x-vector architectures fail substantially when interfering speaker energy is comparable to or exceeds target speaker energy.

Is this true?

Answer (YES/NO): NO